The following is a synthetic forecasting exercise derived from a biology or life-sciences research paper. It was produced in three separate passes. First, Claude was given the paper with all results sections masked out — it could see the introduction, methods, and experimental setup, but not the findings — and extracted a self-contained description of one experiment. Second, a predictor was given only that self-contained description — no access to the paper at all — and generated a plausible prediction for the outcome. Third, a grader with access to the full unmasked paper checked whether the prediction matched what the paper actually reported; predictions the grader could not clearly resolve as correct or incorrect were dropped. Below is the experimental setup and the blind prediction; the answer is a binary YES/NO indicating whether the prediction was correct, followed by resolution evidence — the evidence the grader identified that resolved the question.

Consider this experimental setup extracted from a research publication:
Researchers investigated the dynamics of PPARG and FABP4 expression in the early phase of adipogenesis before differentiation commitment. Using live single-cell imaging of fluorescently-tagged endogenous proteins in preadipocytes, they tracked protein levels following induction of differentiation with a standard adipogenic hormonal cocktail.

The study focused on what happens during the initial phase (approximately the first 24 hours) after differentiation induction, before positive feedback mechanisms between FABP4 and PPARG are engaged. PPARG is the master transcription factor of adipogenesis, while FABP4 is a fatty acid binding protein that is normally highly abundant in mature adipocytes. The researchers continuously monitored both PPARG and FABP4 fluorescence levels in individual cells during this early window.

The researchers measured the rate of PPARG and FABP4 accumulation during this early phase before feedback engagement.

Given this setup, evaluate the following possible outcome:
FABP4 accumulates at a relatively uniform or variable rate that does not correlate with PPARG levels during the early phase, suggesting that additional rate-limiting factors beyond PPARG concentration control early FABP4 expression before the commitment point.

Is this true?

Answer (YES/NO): YES